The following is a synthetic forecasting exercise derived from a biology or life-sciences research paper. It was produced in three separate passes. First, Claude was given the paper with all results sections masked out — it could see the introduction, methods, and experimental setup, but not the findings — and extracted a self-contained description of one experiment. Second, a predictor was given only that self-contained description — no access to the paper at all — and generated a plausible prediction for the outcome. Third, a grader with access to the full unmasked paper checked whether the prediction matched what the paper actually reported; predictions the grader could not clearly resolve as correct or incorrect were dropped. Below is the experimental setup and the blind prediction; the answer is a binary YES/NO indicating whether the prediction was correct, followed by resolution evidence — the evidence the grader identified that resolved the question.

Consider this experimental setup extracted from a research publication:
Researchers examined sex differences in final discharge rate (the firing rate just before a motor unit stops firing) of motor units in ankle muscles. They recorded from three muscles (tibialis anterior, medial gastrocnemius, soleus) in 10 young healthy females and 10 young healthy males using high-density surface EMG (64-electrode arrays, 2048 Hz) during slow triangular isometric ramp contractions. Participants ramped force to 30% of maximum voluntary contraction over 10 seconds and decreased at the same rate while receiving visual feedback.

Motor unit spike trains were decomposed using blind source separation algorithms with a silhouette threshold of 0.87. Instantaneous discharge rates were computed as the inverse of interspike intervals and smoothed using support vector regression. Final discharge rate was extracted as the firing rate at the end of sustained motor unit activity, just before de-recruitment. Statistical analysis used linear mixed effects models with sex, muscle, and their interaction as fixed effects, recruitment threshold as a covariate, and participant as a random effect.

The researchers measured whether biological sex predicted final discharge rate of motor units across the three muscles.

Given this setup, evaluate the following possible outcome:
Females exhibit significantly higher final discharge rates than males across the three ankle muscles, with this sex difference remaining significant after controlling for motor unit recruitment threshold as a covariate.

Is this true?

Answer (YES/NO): NO